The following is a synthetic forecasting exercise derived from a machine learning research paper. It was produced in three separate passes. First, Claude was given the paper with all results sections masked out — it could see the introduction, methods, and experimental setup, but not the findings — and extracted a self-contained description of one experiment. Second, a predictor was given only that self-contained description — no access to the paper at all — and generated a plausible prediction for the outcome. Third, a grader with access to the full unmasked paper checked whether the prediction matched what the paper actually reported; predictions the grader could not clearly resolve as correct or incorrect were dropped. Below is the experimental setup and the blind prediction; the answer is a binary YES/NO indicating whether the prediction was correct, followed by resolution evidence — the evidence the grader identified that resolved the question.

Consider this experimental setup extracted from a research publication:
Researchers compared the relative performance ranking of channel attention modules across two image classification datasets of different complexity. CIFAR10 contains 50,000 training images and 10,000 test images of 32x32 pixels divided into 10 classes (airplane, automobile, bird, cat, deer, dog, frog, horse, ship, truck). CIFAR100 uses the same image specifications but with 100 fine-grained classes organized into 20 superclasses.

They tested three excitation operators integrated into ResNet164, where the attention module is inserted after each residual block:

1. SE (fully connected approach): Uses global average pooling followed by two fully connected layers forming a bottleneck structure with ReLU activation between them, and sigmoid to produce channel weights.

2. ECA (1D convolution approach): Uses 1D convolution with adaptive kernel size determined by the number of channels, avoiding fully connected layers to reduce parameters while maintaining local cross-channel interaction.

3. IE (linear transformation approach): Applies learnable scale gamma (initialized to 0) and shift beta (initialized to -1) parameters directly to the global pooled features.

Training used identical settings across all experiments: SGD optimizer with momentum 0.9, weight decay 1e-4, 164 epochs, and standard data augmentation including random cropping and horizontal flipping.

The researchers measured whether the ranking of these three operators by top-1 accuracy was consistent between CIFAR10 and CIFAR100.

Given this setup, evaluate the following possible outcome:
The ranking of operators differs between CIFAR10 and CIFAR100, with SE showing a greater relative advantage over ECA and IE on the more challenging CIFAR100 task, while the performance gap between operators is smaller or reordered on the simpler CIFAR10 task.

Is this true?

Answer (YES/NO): NO